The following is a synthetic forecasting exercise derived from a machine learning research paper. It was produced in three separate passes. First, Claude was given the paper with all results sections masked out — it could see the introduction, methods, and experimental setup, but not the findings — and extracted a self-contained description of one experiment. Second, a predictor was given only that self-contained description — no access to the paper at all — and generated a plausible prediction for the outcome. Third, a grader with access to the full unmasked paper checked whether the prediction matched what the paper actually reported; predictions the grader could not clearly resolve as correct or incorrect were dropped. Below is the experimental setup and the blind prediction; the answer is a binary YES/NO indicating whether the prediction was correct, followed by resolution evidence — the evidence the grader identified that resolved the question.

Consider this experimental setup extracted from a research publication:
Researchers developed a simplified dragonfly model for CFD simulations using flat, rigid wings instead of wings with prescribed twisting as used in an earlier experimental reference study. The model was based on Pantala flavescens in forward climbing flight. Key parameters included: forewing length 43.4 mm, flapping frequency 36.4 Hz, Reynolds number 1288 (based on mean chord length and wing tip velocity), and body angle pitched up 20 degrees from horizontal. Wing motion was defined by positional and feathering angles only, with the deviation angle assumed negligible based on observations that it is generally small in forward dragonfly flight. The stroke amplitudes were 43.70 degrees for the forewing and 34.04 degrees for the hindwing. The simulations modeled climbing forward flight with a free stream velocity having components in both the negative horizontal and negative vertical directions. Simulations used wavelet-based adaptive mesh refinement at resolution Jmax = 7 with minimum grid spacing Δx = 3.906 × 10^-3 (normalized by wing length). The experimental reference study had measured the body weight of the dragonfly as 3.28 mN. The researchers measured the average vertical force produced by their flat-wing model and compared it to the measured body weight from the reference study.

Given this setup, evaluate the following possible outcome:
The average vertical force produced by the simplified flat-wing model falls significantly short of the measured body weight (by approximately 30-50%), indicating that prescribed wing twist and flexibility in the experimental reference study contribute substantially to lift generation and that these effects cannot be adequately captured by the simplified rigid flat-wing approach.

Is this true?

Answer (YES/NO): NO